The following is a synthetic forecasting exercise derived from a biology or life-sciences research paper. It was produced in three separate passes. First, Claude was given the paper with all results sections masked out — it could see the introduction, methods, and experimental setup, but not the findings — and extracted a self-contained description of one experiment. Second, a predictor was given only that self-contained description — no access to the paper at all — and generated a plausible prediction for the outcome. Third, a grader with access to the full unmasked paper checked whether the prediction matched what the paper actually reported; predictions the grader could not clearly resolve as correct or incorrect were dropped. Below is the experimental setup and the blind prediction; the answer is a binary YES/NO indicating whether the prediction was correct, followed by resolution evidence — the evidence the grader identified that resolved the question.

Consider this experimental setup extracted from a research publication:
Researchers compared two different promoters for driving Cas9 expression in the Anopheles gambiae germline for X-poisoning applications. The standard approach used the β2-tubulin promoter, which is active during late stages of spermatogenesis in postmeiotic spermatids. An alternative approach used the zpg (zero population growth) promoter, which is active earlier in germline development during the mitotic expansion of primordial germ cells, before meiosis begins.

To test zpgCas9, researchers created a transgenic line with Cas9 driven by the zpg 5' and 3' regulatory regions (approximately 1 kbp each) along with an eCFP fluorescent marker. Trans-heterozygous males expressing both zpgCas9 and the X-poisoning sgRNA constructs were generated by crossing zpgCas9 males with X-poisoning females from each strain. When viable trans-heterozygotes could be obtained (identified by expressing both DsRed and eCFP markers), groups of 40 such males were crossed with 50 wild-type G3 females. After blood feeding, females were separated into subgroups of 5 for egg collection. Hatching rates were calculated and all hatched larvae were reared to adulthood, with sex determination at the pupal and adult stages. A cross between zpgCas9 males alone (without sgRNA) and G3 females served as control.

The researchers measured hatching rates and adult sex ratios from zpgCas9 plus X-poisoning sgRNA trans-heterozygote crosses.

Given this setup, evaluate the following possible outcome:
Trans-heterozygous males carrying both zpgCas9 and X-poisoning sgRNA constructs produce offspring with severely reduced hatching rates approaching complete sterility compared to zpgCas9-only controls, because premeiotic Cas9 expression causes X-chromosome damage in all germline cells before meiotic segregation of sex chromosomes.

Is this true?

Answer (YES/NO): NO